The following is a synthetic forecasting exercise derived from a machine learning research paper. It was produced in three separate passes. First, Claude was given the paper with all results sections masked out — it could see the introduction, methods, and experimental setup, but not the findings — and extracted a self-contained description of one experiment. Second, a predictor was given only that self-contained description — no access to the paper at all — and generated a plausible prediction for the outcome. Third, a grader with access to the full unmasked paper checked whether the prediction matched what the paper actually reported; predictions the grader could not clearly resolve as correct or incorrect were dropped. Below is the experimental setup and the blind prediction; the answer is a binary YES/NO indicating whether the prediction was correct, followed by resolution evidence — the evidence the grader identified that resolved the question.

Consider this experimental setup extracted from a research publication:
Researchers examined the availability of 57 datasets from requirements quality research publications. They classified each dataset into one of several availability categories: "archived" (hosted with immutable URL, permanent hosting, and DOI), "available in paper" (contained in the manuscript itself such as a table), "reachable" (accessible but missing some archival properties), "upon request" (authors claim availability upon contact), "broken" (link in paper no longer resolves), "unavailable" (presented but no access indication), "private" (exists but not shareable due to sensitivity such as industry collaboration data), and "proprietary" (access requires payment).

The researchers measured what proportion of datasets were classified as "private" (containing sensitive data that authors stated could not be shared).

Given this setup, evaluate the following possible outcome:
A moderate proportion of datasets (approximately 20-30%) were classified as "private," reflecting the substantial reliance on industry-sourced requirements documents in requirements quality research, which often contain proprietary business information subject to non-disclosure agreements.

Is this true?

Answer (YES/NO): NO